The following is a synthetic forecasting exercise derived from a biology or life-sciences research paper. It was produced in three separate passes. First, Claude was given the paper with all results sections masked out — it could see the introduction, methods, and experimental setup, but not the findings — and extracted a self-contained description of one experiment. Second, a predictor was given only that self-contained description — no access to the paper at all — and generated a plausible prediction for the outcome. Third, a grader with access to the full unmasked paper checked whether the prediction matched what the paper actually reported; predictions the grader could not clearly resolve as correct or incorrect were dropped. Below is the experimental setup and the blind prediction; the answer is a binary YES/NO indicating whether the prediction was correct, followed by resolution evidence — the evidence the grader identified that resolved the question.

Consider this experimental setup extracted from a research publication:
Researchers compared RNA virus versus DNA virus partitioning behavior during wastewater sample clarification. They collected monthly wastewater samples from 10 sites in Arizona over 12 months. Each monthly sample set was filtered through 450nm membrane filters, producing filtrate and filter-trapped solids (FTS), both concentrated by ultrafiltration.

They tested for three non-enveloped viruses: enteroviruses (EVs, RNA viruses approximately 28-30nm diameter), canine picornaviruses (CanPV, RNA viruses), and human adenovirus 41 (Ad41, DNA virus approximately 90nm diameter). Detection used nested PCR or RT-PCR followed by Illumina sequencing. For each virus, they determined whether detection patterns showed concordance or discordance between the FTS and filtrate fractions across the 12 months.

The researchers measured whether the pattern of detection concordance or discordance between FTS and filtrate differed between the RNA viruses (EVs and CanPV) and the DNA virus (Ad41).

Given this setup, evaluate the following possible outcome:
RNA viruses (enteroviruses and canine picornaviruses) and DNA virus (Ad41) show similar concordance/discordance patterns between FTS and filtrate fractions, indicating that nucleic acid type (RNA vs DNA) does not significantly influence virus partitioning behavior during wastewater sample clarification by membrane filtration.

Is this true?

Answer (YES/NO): NO